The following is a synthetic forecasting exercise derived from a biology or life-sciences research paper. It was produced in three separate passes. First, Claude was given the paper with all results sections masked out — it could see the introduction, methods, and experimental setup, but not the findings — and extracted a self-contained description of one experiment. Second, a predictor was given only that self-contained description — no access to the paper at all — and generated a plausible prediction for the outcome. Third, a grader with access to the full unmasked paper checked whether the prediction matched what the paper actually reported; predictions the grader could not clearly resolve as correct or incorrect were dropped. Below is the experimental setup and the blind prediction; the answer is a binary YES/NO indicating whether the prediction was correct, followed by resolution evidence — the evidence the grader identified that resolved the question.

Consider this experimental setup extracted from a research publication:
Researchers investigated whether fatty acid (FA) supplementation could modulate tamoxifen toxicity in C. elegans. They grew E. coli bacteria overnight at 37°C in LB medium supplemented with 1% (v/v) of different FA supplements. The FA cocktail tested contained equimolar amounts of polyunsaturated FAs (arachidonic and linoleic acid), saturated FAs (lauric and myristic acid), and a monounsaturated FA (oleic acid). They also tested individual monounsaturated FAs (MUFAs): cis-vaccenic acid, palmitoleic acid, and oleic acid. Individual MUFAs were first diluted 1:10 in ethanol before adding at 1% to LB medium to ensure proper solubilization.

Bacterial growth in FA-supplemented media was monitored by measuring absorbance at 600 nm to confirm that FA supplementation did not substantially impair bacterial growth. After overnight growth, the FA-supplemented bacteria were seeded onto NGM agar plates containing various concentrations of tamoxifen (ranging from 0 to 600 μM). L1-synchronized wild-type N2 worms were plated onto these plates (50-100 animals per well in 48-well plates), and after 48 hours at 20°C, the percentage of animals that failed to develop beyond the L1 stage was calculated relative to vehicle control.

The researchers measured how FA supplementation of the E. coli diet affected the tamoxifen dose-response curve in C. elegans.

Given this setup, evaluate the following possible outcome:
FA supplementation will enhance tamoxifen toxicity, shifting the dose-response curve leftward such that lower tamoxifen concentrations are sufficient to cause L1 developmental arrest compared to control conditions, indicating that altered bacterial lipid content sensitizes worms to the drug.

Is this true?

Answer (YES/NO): NO